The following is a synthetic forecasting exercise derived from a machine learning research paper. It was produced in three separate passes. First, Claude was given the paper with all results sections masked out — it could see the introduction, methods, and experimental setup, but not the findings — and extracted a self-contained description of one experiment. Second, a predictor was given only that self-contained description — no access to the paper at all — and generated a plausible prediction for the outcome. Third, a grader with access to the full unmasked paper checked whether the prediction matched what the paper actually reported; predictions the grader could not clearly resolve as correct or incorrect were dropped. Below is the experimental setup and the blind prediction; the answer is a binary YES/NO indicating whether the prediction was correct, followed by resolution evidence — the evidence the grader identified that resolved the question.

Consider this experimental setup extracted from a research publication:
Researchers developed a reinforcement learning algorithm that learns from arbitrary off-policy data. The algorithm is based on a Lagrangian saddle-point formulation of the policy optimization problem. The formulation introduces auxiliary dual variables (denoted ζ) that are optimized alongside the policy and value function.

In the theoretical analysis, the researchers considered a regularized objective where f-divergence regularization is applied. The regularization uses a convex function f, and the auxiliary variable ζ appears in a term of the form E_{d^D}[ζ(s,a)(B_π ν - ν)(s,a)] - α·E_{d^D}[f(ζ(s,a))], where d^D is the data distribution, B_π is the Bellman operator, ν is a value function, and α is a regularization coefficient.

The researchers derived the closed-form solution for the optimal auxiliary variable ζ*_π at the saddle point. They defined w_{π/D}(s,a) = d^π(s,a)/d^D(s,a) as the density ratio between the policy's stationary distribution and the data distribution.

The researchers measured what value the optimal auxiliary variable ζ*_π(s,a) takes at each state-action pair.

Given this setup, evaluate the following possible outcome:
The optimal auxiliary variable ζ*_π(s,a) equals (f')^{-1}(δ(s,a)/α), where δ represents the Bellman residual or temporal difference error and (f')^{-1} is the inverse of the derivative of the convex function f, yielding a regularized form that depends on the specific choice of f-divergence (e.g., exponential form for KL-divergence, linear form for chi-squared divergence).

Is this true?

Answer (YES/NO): NO